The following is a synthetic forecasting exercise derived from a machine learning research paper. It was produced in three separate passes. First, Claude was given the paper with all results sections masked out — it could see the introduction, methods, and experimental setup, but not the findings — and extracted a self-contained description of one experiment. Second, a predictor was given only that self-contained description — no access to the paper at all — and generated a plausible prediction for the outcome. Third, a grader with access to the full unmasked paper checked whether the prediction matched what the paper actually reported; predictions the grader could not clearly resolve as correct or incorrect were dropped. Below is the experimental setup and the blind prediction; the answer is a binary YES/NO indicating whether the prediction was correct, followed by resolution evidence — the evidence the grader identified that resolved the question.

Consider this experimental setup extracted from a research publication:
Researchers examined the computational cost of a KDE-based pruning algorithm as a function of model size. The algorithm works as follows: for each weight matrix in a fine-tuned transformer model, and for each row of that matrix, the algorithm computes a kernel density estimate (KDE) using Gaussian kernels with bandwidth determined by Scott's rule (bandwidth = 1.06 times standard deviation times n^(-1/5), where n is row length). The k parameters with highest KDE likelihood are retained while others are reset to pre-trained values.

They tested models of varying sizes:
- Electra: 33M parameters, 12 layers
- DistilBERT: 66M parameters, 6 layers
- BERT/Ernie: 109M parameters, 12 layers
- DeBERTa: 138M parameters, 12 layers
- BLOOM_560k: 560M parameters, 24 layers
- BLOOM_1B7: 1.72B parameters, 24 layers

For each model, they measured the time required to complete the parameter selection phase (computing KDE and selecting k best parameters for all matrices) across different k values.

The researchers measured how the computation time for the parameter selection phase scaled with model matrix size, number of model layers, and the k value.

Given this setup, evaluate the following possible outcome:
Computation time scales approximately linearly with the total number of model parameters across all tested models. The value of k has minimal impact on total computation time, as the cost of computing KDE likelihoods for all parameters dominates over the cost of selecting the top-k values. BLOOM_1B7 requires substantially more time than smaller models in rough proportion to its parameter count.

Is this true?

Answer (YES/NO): NO